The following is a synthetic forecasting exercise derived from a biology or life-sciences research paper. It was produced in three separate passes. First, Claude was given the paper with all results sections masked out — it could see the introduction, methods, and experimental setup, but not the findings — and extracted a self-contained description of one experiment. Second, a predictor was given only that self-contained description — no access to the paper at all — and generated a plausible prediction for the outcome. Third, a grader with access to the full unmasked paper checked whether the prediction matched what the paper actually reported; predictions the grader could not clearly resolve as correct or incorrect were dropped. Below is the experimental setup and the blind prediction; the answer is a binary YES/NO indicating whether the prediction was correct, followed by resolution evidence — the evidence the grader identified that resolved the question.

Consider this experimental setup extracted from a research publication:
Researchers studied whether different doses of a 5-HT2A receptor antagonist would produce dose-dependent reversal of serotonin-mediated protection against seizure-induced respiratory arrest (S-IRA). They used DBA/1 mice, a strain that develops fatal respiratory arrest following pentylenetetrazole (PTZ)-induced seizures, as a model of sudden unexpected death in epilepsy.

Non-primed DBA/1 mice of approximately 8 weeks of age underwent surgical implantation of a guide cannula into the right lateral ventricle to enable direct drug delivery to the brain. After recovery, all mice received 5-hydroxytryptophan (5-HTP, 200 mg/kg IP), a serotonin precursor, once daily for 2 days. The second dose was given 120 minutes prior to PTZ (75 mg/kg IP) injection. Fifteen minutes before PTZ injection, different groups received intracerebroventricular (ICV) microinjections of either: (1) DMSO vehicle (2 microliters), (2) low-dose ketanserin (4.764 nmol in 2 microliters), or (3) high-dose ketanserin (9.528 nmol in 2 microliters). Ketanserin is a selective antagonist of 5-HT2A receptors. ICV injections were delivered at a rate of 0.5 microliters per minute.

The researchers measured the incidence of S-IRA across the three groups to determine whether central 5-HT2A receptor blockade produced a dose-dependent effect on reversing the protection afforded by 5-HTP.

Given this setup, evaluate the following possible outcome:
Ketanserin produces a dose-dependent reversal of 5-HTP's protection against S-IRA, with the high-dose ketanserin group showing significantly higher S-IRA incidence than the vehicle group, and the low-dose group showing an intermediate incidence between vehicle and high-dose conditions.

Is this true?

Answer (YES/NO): NO